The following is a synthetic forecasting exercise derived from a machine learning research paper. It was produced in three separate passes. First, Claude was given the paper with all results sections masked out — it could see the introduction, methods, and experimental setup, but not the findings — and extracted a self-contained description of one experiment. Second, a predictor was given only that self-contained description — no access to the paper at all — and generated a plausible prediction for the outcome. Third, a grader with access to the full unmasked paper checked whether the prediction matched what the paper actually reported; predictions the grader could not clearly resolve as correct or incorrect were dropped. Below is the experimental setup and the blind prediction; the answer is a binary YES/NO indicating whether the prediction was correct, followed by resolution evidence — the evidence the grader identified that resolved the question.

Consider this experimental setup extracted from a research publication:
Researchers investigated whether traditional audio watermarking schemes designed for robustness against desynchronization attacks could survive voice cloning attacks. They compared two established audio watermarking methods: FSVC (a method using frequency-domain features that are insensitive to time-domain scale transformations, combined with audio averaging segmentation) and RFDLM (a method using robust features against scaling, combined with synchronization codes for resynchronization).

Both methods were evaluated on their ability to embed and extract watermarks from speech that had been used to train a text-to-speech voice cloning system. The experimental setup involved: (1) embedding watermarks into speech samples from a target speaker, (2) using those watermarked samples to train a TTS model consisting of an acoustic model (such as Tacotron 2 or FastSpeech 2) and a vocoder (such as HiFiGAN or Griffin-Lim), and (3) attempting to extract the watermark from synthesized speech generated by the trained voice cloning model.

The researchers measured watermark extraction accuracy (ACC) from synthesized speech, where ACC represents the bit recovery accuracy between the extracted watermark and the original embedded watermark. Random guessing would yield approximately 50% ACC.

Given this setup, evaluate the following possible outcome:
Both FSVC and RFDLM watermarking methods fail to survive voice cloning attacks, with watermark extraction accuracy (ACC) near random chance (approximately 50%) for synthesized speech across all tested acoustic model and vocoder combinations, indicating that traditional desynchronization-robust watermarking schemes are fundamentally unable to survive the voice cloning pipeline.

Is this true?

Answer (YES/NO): NO